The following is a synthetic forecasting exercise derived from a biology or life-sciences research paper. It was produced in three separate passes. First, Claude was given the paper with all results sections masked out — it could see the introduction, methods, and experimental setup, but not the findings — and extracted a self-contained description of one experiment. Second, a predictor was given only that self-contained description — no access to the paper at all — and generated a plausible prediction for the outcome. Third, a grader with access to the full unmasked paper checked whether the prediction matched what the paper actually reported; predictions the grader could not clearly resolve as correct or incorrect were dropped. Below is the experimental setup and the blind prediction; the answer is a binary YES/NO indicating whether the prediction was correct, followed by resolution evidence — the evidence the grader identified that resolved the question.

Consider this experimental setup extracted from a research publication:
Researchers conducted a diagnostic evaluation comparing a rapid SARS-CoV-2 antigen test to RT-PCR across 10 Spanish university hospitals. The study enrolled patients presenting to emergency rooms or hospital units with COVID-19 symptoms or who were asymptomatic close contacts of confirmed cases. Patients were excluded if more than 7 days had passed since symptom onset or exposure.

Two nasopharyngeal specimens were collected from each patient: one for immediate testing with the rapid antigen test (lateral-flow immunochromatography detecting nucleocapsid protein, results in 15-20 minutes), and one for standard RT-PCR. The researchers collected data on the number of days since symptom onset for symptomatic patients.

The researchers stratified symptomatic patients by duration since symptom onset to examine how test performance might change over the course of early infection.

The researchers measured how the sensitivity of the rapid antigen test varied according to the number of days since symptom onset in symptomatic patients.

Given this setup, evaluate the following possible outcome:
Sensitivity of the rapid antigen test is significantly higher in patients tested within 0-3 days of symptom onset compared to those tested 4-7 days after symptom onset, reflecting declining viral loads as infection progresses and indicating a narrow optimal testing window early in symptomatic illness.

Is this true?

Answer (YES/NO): NO